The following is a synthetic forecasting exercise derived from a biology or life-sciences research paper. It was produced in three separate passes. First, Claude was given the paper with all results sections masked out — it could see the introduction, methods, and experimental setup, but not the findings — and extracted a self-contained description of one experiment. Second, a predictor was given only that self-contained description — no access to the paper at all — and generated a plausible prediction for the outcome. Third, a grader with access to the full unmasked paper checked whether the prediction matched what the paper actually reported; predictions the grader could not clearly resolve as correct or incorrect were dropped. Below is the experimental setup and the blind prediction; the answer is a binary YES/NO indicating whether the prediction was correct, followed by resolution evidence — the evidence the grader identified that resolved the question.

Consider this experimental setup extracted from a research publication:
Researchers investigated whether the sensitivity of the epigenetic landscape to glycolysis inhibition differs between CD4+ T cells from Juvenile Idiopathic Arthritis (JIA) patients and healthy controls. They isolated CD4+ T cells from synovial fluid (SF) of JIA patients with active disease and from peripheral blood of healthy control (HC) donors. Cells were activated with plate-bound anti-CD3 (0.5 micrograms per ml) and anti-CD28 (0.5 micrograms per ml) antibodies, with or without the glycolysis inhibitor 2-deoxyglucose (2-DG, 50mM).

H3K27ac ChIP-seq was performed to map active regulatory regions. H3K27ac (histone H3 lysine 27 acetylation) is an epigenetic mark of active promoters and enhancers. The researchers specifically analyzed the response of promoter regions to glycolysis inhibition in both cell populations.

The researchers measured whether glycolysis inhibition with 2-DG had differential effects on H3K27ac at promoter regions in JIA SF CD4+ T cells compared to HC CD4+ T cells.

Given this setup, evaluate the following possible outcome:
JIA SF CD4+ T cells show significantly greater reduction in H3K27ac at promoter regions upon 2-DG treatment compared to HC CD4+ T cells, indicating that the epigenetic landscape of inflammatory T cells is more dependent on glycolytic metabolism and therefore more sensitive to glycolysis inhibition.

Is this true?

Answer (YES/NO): YES